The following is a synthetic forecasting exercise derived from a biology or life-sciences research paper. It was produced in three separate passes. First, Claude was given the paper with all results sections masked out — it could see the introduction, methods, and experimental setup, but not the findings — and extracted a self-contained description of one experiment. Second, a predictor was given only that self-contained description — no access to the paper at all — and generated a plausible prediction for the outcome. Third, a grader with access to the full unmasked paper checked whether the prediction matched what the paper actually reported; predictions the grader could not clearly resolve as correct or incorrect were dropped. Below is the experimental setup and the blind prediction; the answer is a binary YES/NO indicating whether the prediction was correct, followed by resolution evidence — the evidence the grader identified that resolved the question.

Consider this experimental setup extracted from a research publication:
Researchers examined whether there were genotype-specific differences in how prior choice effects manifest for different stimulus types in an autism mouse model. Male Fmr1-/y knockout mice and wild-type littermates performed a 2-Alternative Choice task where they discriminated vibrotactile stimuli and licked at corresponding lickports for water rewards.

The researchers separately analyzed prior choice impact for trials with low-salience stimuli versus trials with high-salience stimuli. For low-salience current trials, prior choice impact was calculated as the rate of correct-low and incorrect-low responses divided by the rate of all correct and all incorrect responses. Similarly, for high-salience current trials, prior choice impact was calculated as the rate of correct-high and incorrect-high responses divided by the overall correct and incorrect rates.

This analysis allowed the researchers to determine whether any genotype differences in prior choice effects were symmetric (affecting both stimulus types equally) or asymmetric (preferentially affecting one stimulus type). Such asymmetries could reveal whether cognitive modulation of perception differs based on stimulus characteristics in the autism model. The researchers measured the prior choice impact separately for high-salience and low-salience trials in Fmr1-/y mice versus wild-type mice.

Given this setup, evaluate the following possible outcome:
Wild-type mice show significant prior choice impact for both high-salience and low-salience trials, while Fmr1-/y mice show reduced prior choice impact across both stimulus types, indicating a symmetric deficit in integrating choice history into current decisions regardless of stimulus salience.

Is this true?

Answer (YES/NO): NO